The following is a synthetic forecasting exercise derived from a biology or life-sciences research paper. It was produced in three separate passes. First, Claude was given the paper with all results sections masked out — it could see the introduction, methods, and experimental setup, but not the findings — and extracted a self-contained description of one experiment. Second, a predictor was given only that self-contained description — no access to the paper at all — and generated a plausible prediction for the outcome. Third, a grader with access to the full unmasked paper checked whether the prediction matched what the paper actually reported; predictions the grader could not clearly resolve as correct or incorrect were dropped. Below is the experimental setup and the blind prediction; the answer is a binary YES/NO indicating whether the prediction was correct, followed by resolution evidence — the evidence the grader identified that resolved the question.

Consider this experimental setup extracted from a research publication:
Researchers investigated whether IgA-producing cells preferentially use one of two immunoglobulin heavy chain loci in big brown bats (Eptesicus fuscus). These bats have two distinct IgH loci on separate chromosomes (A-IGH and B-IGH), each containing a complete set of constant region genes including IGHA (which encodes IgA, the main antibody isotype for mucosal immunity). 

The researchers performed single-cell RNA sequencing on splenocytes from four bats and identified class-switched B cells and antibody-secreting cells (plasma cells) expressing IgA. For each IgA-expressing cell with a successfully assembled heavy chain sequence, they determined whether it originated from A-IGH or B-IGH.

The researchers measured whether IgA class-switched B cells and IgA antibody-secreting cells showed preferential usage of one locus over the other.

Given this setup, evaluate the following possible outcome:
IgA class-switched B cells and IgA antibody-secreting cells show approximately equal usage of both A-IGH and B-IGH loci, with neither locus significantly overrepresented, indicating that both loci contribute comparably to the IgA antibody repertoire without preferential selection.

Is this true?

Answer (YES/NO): NO